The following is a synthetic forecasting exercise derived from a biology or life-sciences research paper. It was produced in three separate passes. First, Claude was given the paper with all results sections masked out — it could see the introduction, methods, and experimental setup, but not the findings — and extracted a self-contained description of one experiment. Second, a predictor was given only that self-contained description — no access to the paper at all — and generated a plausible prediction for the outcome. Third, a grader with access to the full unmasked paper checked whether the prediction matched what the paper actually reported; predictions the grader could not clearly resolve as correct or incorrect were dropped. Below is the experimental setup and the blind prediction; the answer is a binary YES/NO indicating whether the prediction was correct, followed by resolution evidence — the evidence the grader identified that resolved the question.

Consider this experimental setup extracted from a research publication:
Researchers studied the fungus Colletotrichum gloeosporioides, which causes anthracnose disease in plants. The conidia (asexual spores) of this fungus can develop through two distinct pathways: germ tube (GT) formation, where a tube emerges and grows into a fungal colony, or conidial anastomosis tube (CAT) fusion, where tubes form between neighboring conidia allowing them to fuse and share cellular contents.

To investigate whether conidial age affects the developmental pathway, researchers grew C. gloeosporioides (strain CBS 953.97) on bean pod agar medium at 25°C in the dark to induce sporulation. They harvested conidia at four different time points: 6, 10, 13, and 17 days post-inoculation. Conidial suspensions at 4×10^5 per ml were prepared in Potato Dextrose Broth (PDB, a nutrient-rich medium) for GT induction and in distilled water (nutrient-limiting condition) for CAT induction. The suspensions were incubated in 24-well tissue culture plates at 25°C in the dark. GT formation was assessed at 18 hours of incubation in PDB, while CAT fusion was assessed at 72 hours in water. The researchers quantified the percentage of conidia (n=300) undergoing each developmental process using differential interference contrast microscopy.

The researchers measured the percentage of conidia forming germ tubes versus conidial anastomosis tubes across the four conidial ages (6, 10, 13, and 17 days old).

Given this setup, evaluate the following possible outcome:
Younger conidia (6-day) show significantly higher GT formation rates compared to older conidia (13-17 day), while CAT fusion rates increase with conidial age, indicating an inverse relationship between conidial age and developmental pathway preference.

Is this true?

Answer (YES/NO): YES